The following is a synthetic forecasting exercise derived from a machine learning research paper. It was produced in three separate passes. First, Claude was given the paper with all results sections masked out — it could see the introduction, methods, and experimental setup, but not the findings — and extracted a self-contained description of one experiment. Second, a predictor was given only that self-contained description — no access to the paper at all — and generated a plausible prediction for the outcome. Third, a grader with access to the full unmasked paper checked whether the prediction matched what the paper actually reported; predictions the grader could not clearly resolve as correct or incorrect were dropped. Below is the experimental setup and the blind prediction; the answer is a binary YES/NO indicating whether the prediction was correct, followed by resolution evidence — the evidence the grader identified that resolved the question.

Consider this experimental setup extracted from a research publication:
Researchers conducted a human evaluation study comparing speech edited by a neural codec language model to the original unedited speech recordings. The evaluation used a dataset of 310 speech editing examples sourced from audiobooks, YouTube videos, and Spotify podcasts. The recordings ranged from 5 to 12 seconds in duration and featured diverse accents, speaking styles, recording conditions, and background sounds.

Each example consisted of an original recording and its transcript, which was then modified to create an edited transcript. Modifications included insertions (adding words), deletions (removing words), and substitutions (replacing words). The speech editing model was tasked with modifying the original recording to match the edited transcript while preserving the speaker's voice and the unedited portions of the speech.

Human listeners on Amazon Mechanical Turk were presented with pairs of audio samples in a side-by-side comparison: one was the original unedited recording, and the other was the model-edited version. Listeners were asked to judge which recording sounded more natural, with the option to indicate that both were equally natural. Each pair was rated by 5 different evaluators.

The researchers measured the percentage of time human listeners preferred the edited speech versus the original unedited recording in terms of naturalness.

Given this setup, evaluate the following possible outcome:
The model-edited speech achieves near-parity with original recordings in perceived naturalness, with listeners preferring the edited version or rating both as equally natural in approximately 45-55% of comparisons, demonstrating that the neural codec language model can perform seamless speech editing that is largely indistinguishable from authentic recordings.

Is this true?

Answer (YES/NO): NO